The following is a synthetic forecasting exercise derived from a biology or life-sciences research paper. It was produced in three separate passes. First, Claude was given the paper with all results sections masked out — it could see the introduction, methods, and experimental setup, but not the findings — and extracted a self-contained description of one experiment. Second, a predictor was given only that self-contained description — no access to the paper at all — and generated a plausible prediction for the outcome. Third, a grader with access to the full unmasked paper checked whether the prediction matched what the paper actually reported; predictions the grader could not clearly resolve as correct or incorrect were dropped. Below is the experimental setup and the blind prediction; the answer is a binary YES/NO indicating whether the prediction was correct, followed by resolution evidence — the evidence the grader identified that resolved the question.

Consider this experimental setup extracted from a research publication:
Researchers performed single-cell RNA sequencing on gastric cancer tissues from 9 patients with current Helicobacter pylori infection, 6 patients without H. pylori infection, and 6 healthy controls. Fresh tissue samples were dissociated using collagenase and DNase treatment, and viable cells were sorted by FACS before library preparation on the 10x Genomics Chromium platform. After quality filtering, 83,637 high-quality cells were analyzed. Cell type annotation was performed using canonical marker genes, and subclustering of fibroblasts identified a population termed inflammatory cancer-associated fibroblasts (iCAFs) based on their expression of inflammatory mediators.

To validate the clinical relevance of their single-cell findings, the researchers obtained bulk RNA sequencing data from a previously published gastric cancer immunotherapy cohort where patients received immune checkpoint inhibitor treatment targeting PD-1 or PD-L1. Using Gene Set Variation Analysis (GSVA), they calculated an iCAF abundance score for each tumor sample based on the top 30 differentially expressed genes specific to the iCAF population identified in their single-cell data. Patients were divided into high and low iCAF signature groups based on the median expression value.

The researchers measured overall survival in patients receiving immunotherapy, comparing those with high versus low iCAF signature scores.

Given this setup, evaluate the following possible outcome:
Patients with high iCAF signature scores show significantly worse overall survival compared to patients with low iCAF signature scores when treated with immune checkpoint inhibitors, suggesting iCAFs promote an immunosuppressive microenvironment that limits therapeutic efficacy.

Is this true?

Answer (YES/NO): YES